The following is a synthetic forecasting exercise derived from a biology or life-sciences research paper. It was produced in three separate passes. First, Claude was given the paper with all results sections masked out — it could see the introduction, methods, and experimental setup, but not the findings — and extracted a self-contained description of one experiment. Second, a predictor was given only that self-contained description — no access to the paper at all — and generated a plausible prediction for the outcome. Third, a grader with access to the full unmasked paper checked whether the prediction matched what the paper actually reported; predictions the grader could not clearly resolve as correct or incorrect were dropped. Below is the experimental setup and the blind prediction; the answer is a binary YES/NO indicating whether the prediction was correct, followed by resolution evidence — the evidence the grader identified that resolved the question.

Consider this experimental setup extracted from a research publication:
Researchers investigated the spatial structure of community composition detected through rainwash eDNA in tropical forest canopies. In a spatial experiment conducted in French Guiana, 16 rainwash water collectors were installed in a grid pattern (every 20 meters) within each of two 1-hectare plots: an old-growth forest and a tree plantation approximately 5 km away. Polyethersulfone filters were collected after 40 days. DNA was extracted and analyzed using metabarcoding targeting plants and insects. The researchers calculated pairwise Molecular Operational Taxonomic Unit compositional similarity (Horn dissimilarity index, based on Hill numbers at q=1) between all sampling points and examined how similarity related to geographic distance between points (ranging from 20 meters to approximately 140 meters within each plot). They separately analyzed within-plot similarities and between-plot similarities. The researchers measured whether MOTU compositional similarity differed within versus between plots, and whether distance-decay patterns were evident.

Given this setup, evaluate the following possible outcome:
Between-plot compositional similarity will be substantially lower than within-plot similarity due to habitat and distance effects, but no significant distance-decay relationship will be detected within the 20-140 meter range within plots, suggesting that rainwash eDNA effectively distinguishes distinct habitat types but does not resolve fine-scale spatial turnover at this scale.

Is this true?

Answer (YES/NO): NO